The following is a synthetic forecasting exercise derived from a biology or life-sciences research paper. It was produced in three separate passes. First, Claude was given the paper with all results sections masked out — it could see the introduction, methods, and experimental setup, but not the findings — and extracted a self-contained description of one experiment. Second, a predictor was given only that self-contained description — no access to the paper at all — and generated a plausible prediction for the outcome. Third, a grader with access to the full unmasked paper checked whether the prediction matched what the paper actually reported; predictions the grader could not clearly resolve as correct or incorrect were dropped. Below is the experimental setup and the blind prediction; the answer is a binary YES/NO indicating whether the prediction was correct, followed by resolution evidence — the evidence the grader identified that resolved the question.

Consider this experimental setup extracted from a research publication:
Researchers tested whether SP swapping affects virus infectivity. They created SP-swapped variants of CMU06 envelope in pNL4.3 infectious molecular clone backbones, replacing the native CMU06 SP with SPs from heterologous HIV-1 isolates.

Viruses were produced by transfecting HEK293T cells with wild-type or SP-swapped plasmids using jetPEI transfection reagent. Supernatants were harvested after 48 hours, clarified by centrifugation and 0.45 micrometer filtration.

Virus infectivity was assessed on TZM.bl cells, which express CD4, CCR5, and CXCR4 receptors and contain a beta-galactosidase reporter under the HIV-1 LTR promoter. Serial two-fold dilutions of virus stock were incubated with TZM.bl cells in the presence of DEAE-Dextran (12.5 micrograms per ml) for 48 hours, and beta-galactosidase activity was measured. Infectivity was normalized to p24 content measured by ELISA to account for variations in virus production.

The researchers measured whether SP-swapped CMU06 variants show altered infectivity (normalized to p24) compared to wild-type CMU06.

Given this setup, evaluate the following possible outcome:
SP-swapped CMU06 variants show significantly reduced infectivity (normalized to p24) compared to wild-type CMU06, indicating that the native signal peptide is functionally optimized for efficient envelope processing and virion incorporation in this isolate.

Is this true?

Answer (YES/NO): NO